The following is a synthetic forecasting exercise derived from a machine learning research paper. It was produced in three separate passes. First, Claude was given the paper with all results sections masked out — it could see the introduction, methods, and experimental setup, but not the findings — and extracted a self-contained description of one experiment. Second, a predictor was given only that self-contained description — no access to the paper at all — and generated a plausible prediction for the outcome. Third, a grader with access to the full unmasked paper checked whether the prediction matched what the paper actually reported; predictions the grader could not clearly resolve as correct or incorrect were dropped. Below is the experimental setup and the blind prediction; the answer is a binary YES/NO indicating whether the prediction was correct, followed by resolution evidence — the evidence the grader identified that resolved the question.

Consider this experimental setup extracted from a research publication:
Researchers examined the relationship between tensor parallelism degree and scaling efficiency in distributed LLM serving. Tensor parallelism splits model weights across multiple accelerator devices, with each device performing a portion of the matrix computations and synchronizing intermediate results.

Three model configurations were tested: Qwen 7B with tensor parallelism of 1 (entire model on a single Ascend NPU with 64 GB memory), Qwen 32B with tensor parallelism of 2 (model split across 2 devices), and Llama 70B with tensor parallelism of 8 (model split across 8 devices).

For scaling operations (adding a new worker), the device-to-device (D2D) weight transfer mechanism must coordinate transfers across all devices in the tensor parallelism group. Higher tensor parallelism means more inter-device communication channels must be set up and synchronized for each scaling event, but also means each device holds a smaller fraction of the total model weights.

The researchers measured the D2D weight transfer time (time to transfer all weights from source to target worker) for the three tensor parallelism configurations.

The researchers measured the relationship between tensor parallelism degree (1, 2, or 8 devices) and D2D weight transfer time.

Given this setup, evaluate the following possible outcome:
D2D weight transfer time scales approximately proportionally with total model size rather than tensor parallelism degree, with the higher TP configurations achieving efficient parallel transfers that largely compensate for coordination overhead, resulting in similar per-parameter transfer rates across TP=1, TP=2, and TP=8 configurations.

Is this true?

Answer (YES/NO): NO